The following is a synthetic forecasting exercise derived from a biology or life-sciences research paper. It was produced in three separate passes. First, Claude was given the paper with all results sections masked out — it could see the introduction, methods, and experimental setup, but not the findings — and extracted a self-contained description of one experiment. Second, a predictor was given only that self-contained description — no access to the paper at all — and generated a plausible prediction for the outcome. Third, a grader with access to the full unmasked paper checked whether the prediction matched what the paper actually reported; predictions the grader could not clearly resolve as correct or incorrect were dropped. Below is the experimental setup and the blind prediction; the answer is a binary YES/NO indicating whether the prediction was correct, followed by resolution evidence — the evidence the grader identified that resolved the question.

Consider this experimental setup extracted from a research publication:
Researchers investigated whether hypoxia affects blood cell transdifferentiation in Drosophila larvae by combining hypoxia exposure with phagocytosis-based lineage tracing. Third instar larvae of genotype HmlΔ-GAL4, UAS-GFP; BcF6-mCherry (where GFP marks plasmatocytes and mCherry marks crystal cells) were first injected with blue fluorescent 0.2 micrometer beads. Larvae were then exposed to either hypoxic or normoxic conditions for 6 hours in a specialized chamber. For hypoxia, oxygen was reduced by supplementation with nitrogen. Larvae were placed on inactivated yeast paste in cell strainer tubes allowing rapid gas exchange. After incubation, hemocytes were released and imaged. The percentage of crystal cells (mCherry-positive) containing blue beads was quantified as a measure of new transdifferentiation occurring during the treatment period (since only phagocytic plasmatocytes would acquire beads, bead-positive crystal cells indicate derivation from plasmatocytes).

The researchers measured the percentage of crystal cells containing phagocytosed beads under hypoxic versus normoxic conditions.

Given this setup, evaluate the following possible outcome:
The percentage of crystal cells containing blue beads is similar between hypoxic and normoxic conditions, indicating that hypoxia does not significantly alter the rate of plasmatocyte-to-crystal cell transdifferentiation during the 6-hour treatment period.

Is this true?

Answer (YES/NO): NO